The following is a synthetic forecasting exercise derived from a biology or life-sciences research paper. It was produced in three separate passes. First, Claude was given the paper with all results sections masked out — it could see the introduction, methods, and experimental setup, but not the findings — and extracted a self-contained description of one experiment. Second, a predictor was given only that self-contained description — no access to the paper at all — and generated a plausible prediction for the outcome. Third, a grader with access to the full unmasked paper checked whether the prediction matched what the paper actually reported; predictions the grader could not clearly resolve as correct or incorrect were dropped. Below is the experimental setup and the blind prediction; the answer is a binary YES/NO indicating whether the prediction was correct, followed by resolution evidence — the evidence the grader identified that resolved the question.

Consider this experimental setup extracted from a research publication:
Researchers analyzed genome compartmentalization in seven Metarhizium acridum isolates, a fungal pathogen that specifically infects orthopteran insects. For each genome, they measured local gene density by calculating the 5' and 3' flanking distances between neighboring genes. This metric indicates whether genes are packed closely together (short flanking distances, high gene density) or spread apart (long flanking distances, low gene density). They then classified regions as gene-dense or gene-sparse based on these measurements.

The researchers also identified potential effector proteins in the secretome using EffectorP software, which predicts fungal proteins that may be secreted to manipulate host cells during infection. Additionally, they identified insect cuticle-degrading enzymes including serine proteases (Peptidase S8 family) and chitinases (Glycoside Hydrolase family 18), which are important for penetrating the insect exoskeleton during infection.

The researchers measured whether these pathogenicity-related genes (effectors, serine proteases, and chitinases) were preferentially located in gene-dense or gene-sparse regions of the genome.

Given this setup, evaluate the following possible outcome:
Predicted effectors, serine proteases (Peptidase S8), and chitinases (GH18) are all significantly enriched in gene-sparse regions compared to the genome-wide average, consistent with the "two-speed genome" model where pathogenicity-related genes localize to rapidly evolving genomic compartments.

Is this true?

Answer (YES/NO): YES